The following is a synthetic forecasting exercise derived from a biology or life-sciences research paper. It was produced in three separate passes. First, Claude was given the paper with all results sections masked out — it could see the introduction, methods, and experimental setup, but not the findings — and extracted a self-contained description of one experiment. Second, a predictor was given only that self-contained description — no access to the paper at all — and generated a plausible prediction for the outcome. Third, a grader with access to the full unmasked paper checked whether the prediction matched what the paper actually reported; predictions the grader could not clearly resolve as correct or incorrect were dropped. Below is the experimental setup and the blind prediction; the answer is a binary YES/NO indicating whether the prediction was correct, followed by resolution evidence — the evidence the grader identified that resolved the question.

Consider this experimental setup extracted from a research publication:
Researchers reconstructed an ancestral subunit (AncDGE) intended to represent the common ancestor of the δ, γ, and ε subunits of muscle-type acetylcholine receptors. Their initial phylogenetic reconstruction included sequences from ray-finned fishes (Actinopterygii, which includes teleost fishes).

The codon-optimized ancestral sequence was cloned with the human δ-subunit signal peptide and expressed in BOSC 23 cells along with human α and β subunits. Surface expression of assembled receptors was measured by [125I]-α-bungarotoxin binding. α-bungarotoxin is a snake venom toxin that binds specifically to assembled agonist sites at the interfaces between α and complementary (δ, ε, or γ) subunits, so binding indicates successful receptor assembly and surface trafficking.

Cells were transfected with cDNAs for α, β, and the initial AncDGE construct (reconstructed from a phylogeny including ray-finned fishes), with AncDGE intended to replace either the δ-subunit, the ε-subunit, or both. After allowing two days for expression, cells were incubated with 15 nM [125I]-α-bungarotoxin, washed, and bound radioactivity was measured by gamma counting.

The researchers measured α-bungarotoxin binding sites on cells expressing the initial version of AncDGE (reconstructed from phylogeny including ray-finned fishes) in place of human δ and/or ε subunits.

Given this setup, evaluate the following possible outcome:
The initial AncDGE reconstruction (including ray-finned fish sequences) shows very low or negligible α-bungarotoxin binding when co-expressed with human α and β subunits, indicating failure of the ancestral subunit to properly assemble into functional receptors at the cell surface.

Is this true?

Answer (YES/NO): YES